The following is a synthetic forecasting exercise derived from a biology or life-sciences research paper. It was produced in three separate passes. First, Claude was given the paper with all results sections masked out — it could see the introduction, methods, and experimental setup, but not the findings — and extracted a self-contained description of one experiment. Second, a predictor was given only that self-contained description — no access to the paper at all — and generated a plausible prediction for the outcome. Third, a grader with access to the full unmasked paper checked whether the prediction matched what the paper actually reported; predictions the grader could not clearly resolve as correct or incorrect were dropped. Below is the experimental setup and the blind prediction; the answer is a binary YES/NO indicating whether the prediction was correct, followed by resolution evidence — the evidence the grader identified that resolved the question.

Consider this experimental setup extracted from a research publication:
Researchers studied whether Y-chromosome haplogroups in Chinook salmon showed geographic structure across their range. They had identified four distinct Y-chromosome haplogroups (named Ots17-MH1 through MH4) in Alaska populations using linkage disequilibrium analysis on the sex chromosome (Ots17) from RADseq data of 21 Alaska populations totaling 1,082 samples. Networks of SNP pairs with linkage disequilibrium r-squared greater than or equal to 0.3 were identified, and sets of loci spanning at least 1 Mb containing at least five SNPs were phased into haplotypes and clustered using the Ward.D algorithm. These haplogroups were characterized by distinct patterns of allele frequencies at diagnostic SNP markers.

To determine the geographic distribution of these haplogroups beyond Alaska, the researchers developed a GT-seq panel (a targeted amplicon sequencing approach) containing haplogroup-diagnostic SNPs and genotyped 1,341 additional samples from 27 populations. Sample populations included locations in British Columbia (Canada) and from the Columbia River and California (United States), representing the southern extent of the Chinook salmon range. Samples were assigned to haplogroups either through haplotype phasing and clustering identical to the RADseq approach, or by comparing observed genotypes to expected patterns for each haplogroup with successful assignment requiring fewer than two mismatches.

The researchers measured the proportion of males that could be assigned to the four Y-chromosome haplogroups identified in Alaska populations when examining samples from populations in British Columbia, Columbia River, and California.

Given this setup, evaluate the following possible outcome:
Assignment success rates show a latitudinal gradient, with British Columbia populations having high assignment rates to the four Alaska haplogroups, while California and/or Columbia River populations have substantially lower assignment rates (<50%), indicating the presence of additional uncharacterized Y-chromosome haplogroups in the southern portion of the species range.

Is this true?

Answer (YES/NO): NO